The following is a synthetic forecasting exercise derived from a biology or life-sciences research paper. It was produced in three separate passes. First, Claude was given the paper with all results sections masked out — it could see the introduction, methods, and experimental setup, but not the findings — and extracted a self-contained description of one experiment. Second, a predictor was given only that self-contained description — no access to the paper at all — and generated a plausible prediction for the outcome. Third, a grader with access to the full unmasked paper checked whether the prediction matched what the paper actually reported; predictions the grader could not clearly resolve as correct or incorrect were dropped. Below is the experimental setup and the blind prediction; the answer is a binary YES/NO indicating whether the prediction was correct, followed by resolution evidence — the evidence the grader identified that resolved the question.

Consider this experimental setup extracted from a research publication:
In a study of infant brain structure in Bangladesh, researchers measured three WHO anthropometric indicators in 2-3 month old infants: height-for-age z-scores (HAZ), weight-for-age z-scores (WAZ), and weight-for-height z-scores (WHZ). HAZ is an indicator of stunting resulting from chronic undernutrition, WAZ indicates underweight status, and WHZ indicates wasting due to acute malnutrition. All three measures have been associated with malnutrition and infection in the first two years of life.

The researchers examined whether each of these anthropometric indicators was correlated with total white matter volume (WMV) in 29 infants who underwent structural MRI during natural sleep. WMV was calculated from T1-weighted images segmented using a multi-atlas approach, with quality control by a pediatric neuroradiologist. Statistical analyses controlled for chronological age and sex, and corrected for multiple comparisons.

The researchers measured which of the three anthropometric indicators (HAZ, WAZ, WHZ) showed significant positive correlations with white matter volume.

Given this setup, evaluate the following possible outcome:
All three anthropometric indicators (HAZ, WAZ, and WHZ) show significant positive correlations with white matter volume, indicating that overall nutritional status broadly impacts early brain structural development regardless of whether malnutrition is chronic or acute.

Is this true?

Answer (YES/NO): NO